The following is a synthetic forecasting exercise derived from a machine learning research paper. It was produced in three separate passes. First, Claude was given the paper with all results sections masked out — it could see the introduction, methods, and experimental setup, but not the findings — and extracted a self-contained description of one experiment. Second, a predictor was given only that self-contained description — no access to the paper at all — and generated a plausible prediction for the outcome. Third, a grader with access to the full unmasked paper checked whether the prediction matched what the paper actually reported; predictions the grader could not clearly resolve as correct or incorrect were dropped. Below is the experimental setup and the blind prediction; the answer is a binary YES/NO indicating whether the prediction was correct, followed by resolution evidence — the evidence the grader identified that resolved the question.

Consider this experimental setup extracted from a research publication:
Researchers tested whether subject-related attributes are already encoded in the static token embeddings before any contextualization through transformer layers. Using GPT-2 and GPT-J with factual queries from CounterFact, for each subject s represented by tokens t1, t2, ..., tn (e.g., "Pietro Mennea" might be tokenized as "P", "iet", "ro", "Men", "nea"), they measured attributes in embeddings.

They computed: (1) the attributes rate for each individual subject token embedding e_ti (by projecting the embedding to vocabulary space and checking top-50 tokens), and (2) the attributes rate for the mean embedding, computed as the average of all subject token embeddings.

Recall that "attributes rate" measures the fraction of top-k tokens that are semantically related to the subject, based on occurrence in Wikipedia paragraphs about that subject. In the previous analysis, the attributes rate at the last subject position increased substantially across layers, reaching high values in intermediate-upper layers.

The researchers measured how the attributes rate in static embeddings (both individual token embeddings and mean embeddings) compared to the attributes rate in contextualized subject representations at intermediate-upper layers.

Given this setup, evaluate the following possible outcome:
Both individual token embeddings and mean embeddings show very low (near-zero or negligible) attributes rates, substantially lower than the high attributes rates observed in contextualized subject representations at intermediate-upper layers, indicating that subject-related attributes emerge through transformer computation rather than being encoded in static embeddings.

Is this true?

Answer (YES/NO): NO